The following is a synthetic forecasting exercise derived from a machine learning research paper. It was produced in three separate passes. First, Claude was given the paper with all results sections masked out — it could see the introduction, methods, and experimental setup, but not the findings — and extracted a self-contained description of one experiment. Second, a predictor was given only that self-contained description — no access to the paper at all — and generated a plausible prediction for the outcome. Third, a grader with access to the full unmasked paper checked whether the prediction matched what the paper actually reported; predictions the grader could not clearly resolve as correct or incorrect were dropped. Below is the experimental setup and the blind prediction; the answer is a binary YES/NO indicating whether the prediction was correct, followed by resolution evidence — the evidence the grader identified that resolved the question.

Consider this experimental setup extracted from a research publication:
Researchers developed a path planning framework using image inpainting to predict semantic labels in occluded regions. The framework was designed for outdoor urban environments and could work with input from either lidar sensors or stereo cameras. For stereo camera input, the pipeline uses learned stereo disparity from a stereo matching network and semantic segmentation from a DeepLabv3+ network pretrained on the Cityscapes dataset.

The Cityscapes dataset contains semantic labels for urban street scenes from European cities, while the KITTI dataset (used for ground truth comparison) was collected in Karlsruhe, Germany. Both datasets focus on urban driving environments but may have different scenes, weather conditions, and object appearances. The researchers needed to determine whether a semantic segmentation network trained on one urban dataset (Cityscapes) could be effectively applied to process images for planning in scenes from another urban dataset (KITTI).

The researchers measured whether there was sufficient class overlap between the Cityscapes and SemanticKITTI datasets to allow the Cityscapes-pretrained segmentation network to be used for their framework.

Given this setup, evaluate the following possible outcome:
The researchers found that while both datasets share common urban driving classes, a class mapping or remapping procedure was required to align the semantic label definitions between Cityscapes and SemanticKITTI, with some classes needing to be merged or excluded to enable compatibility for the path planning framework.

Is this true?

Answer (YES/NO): NO